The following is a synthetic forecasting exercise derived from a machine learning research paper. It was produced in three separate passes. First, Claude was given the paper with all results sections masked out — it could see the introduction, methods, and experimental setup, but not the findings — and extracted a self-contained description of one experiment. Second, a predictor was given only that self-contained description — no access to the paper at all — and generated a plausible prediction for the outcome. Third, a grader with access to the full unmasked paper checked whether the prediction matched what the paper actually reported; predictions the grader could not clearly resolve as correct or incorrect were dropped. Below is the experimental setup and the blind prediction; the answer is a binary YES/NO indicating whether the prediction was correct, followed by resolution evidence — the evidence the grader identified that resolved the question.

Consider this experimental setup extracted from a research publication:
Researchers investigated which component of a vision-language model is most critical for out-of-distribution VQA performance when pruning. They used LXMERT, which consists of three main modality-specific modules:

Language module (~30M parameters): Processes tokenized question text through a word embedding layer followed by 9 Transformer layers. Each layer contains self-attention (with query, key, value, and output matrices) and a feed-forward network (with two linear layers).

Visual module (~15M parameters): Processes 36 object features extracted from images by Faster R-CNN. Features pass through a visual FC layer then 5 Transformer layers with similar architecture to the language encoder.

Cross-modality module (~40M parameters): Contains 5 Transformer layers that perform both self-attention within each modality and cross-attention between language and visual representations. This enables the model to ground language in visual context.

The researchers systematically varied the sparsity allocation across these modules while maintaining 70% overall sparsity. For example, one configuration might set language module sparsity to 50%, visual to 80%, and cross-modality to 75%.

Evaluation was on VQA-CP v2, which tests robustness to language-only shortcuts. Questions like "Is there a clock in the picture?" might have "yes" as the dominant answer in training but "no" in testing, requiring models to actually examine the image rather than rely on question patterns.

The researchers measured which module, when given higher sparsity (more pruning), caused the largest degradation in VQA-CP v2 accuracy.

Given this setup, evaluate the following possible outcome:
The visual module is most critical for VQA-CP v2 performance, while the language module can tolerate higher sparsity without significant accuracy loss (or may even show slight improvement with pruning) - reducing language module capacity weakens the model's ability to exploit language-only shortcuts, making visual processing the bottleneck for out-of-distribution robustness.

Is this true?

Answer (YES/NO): YES